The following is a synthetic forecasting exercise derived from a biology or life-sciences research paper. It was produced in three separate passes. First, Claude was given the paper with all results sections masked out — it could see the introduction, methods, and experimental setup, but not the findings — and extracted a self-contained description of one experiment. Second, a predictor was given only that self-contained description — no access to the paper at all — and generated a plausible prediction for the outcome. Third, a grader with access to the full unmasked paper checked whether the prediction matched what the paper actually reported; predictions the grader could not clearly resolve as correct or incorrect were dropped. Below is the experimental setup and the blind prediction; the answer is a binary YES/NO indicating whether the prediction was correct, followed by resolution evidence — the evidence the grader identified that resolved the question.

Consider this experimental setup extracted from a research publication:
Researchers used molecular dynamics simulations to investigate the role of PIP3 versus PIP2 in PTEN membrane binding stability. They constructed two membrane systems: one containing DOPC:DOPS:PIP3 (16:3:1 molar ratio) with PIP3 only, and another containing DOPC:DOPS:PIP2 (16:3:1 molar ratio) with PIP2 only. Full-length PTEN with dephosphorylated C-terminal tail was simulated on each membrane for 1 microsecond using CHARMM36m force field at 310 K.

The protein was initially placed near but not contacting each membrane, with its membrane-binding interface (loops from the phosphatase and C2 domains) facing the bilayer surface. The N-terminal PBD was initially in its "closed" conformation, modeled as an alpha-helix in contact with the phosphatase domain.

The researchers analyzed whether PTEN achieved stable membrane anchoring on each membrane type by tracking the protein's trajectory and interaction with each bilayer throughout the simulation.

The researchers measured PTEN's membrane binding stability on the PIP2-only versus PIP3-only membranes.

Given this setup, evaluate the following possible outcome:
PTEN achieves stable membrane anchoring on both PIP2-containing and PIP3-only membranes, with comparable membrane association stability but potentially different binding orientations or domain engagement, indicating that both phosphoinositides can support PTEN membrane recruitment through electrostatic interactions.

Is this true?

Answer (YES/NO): NO